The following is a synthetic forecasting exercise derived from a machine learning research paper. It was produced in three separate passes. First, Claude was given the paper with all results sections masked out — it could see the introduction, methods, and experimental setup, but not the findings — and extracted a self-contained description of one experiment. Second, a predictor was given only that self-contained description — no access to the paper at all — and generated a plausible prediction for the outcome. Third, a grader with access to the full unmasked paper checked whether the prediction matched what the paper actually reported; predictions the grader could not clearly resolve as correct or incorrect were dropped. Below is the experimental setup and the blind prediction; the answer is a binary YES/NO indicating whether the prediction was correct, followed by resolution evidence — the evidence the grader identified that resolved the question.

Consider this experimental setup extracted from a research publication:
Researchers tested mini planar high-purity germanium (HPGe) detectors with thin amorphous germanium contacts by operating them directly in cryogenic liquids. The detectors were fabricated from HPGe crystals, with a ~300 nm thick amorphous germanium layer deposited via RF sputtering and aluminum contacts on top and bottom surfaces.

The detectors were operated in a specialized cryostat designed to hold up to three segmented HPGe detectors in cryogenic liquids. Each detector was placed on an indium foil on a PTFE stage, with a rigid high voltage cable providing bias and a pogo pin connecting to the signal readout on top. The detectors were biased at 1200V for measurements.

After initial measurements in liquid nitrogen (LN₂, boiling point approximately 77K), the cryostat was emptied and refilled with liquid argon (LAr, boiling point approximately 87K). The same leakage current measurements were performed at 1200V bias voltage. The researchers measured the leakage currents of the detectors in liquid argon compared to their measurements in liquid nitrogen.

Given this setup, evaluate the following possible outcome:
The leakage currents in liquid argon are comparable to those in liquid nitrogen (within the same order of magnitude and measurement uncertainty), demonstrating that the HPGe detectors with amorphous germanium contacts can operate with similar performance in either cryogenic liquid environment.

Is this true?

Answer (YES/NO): NO